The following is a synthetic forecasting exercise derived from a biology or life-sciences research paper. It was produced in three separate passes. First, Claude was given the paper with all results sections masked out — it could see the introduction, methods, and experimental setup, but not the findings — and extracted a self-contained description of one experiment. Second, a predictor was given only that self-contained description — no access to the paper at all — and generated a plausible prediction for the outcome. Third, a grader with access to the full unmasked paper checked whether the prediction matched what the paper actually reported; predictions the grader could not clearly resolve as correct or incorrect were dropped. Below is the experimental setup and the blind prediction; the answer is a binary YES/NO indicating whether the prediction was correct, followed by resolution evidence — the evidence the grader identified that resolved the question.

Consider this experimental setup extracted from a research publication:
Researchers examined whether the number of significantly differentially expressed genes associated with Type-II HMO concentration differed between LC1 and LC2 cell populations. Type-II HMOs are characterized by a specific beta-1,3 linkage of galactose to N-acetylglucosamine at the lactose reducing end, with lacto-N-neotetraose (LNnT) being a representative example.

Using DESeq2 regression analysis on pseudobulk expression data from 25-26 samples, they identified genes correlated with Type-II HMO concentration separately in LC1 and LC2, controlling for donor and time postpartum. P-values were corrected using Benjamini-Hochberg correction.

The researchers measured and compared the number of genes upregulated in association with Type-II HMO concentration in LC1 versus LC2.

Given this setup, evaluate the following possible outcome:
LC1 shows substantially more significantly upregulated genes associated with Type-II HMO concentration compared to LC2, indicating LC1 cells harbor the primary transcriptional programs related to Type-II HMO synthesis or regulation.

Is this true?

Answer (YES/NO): NO